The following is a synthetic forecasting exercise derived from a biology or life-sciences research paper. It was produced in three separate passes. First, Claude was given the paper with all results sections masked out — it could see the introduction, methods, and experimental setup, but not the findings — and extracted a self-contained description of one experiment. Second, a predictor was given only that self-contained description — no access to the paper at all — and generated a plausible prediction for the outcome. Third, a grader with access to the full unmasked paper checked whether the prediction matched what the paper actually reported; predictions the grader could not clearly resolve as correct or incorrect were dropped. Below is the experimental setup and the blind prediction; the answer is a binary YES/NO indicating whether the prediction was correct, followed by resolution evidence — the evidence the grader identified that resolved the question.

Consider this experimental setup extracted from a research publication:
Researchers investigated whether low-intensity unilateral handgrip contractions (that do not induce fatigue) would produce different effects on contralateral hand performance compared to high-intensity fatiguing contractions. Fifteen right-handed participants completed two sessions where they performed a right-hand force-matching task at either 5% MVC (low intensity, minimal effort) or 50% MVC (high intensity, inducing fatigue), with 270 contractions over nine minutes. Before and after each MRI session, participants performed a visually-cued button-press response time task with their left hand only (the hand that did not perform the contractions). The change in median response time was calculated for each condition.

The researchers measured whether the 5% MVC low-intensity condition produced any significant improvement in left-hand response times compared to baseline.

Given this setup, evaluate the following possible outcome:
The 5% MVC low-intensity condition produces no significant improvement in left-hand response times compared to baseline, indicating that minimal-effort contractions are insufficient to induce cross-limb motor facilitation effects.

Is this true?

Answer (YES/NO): YES